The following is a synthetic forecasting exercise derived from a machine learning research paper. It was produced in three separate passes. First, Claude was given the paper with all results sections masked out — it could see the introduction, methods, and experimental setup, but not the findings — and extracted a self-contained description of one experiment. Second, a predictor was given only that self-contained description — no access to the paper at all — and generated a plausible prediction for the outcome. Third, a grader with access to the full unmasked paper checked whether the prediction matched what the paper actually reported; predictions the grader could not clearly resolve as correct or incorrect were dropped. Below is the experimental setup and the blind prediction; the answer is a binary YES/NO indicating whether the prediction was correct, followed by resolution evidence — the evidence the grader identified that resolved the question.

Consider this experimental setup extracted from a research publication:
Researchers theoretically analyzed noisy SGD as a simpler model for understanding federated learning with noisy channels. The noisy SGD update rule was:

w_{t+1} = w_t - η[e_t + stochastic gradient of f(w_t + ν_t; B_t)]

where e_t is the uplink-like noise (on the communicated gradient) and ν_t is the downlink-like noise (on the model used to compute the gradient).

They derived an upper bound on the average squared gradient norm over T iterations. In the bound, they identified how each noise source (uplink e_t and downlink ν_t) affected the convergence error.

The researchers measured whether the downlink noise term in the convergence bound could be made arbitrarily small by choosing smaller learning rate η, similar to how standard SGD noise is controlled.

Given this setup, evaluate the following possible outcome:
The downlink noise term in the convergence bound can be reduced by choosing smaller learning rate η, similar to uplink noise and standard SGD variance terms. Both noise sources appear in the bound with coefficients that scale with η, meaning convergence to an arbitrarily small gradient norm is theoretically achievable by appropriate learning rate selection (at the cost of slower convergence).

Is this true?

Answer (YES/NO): NO